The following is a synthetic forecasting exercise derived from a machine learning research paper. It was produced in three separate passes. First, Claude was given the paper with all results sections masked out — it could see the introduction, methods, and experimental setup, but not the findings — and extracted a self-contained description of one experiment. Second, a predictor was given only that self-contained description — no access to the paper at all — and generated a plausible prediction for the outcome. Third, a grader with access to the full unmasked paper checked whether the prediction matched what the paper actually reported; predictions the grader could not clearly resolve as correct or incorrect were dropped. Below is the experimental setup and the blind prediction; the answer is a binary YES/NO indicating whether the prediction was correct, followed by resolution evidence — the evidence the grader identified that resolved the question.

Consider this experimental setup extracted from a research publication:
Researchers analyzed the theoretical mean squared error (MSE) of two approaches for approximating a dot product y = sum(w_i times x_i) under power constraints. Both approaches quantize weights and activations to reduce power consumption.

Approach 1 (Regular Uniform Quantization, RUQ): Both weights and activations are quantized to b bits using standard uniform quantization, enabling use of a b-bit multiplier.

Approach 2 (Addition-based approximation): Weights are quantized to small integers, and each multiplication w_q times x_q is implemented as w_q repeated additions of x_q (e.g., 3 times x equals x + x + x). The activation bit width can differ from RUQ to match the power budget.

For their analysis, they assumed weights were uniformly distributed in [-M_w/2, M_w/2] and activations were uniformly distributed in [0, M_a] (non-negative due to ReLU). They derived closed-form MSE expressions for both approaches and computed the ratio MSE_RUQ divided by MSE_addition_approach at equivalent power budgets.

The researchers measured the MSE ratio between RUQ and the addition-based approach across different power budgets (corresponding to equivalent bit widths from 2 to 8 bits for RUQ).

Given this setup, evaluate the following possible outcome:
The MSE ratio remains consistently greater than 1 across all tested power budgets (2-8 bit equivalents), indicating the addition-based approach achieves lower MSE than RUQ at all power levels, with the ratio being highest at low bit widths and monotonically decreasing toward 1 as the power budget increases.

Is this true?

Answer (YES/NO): NO